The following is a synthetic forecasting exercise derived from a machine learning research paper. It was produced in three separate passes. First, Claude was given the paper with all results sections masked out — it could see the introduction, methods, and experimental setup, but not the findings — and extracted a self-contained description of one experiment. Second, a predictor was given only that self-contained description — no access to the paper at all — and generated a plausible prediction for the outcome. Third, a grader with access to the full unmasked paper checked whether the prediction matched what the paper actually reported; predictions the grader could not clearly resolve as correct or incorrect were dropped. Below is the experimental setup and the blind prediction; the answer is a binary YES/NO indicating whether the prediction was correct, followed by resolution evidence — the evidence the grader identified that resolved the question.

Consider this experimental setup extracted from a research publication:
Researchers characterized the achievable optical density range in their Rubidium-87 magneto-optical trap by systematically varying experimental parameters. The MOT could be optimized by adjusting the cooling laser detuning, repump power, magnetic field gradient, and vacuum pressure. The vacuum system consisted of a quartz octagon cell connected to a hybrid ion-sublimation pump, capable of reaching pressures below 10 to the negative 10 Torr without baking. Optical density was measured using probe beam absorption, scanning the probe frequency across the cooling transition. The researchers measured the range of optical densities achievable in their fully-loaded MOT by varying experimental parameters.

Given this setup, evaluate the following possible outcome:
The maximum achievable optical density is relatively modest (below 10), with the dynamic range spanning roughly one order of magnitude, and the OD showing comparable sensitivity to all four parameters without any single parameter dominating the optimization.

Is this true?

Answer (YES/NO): NO